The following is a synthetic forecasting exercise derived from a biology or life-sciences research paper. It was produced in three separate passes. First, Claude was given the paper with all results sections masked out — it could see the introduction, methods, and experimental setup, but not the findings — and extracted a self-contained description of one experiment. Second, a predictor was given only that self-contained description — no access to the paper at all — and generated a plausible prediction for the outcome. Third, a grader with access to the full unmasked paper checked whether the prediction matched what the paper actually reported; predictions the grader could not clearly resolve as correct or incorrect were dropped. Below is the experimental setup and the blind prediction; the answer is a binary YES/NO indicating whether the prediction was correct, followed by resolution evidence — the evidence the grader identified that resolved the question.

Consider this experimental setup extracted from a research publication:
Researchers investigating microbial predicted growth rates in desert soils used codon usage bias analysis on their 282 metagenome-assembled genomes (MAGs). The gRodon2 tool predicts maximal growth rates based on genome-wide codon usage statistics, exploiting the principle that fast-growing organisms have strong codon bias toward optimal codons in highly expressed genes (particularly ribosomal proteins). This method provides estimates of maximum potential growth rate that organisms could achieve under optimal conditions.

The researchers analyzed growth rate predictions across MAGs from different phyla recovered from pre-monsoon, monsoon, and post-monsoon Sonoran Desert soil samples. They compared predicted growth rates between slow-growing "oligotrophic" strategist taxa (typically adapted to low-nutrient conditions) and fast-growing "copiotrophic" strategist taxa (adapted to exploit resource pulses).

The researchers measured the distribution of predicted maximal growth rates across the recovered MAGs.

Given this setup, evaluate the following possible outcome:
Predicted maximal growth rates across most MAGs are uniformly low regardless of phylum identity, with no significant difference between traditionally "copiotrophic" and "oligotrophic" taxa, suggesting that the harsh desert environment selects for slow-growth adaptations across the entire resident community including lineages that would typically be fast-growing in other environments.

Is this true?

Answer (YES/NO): NO